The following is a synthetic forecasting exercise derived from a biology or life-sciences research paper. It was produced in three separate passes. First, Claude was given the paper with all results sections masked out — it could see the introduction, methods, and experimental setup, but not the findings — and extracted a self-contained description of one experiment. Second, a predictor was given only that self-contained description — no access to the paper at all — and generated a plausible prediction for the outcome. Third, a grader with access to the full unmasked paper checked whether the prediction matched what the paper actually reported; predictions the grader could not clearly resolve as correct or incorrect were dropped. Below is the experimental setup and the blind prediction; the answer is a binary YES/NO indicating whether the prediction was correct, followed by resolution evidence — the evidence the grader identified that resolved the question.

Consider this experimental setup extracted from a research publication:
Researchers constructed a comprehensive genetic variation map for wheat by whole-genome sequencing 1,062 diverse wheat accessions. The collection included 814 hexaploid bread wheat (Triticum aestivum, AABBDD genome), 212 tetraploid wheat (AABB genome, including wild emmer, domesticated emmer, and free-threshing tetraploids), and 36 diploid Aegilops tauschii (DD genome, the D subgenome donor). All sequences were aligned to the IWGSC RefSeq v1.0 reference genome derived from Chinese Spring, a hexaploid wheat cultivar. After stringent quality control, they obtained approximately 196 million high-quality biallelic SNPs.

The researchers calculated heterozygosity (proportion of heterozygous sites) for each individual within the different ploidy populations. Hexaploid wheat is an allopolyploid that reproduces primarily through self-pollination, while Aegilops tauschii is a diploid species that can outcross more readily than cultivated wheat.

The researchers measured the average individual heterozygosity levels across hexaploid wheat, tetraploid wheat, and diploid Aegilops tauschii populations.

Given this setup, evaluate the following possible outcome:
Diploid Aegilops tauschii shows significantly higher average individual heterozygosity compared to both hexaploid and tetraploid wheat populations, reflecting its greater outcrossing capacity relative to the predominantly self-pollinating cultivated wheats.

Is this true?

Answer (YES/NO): NO